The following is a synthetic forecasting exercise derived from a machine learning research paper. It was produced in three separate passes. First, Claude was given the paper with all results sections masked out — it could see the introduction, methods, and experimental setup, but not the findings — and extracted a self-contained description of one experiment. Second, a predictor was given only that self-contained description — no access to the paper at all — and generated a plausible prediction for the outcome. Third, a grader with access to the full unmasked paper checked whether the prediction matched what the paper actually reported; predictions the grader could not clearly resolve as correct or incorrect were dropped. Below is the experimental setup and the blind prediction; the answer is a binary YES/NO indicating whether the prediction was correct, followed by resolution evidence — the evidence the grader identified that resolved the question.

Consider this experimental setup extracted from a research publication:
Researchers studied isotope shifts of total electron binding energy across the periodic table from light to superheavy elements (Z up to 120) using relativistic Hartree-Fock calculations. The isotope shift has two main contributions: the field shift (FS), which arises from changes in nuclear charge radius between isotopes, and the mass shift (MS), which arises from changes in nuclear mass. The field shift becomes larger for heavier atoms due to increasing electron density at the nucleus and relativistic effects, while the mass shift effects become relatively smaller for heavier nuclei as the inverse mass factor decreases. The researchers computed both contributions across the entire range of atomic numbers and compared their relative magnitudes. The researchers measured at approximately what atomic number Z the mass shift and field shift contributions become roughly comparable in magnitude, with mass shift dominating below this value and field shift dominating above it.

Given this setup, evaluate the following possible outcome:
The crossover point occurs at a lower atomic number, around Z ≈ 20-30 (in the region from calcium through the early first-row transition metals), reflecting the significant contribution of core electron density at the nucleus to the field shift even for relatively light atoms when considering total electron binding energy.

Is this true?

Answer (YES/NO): NO